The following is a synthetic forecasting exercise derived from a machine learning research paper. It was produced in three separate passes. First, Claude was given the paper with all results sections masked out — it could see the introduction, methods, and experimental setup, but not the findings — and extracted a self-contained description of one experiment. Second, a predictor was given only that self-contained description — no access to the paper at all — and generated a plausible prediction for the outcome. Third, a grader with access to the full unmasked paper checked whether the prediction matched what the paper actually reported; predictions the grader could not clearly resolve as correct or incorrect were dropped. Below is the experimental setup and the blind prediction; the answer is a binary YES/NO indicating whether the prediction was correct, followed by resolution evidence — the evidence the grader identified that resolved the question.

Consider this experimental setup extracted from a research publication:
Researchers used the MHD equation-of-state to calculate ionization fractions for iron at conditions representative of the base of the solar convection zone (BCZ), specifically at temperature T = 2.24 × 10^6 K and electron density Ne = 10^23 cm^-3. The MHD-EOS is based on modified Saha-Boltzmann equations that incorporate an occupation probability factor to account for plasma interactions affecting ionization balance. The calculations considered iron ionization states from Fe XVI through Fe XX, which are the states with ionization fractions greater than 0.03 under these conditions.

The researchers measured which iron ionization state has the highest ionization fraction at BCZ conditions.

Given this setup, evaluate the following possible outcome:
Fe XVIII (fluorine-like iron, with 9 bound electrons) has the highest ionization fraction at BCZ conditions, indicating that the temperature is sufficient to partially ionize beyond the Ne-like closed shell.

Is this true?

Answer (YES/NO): YES